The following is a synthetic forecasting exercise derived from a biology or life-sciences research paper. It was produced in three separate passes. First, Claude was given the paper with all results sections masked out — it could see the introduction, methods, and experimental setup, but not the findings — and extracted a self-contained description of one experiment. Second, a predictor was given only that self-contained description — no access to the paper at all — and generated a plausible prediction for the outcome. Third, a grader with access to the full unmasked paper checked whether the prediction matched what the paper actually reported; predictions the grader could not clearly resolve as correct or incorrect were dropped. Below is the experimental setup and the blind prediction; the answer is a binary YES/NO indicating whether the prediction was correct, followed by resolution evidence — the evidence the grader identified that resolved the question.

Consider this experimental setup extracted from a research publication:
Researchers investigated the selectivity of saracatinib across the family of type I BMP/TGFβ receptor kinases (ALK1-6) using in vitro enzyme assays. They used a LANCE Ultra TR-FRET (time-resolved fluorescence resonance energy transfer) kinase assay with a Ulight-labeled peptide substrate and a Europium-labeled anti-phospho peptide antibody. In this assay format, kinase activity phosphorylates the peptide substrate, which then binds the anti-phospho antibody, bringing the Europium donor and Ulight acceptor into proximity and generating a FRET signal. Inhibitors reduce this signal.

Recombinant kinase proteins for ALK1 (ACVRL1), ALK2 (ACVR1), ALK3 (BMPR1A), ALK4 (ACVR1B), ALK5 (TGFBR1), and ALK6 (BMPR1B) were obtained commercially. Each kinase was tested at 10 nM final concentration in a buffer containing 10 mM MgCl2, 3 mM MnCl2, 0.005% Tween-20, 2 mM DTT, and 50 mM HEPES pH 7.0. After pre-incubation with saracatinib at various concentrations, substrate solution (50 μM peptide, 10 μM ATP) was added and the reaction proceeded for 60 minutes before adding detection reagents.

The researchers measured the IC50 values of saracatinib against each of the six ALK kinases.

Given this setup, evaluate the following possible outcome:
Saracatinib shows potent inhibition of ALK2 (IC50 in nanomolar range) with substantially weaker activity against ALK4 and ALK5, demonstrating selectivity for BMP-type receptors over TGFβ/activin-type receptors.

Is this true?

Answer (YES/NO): YES